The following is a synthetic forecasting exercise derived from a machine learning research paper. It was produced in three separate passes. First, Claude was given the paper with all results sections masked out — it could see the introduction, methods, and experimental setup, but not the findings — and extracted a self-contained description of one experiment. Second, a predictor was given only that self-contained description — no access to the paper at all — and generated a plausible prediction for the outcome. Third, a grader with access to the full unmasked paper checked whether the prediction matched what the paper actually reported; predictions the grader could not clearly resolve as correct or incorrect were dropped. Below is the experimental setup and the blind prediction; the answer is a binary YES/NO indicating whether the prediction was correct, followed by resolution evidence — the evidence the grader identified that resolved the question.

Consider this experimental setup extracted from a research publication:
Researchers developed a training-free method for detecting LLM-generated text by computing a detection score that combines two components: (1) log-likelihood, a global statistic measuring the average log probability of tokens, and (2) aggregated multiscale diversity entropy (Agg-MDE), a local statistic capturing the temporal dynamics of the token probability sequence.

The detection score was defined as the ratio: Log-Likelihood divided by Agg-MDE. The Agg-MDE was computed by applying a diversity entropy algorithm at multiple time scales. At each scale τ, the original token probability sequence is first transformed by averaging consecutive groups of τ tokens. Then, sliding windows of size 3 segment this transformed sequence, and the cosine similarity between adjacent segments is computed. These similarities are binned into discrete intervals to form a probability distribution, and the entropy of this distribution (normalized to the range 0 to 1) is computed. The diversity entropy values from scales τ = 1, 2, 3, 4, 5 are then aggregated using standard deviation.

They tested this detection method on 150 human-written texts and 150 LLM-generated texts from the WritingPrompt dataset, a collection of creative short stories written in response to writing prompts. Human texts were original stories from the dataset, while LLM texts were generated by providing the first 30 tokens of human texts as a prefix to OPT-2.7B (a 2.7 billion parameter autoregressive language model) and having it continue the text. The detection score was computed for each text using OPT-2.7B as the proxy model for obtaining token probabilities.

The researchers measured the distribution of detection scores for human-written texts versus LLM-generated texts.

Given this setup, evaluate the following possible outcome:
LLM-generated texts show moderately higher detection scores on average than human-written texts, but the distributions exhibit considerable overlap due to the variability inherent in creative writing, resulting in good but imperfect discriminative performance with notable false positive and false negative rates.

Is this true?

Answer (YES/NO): NO